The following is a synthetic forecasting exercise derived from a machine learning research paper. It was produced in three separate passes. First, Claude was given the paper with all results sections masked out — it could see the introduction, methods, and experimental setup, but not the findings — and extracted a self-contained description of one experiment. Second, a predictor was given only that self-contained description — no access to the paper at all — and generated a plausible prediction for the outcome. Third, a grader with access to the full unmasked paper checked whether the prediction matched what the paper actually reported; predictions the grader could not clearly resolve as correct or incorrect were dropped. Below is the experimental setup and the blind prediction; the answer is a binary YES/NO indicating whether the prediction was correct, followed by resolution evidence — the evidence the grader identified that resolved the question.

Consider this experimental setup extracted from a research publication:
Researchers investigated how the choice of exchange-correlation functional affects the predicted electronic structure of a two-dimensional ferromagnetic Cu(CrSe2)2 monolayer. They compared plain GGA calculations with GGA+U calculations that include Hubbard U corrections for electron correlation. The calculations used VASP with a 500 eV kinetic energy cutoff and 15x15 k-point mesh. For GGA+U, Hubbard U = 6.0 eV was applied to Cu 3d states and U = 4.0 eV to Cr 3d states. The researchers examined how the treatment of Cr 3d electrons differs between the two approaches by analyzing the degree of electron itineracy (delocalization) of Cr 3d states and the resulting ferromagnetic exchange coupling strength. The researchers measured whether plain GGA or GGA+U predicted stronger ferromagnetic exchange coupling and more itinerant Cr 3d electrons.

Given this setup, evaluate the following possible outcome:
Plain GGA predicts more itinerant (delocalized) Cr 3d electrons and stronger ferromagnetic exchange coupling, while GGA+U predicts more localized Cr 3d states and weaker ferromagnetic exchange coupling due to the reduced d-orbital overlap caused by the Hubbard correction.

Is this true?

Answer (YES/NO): YES